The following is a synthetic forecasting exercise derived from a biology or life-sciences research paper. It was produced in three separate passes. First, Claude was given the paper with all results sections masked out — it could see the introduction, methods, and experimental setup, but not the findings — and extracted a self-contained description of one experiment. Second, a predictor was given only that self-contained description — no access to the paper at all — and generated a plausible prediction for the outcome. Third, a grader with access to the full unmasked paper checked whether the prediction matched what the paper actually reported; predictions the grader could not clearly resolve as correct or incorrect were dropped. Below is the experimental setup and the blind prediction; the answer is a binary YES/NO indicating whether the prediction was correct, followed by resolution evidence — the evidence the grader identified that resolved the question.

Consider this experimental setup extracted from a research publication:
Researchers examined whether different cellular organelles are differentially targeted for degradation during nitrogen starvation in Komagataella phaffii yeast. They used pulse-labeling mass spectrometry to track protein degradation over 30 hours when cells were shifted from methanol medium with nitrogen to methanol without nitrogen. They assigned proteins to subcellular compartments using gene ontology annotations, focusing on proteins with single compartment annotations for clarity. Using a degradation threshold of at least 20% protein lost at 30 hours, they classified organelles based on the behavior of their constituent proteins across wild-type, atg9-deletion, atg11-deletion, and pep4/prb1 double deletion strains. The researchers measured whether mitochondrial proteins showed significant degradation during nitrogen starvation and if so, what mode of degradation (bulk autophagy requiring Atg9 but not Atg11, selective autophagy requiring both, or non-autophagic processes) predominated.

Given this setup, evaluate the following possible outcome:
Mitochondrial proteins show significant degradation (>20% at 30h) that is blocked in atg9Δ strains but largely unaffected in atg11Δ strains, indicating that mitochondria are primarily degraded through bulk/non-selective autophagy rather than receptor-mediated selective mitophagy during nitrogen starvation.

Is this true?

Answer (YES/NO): NO